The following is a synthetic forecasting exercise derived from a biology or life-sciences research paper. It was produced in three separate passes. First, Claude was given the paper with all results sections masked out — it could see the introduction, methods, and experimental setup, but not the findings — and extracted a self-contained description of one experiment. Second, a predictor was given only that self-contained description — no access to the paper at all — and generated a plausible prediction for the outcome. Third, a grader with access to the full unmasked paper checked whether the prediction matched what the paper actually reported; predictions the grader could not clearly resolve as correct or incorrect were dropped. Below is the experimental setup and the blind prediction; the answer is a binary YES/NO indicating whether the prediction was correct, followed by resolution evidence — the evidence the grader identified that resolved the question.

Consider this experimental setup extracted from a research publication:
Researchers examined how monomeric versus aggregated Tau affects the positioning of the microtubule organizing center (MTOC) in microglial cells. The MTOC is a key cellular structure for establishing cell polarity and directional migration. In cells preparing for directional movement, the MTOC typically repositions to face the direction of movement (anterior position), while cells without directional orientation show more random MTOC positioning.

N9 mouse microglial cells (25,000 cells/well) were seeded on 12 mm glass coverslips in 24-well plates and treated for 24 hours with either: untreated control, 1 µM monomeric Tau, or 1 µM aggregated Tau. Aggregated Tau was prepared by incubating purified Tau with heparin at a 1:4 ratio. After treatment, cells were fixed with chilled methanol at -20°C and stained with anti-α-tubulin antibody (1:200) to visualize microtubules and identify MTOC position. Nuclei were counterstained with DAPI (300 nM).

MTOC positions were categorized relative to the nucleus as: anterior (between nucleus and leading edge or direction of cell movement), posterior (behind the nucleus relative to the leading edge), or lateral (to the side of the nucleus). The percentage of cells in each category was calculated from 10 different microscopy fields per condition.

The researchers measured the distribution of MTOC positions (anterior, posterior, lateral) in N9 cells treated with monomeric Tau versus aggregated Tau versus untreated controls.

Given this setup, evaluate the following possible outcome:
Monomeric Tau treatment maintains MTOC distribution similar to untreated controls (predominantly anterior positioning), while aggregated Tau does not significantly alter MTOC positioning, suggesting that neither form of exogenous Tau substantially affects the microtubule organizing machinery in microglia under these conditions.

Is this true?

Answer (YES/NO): YES